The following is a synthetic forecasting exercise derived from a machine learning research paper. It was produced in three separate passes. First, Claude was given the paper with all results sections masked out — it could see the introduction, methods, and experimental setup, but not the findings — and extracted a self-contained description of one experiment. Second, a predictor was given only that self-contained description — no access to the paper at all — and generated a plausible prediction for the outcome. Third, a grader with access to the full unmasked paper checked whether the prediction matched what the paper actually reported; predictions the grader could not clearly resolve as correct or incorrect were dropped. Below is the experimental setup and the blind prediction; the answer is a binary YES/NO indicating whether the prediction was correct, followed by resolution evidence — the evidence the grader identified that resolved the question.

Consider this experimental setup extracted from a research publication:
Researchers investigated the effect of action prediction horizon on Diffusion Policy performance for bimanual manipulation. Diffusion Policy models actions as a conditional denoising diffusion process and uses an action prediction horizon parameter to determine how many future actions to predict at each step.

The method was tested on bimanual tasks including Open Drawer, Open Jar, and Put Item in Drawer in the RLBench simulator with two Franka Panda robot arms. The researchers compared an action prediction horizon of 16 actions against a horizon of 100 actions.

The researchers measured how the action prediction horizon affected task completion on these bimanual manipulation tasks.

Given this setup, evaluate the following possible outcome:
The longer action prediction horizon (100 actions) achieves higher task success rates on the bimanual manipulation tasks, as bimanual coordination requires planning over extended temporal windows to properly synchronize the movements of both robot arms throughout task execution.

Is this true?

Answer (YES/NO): YES